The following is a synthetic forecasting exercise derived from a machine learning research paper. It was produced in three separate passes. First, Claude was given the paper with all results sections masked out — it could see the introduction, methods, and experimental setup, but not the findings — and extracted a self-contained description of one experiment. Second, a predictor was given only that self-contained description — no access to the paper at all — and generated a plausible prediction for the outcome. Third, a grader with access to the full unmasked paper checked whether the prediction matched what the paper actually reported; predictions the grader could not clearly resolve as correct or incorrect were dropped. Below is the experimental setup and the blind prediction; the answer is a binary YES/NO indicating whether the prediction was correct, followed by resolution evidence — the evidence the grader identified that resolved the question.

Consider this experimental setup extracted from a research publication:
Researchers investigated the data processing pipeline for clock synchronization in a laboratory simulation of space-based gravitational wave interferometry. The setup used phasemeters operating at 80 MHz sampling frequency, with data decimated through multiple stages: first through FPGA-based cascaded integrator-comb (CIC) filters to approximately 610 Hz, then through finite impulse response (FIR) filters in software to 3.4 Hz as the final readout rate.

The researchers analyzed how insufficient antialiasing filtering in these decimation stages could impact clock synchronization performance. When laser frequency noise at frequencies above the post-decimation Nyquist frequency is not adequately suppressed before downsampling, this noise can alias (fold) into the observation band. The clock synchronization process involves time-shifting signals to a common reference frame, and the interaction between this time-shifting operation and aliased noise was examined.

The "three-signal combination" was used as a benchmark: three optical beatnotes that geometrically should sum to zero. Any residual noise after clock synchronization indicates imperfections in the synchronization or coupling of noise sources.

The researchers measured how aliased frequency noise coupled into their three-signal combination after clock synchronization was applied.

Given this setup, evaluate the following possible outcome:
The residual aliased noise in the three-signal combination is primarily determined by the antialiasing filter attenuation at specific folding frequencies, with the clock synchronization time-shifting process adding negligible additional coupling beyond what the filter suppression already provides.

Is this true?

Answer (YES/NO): NO